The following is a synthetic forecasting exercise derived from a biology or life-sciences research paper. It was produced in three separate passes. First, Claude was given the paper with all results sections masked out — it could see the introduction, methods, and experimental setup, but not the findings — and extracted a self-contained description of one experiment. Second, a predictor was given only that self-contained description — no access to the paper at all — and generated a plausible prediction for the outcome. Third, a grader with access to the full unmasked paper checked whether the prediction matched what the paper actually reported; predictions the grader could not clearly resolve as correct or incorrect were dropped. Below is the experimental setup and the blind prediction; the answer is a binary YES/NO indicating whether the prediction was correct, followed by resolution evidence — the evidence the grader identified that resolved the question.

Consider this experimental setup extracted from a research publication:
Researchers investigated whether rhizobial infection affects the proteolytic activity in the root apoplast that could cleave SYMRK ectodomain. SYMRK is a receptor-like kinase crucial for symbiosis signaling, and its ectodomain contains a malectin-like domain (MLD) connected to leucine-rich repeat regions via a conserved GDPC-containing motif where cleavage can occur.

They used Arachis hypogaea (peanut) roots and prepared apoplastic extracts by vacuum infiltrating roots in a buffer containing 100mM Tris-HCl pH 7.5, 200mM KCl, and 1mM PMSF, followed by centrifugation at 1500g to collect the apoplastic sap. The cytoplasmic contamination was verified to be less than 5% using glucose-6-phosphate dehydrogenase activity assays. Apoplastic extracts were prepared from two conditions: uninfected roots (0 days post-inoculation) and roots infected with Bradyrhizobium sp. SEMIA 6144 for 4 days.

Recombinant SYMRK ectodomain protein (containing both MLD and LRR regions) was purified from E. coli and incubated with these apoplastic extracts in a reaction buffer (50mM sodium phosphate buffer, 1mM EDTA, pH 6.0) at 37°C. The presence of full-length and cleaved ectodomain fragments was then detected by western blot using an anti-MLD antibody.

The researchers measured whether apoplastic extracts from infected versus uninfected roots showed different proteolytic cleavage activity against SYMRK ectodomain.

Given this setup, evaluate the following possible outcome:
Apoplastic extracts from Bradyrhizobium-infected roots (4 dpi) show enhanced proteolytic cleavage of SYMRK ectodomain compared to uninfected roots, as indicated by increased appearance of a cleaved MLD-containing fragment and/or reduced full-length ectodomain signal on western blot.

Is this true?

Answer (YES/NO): YES